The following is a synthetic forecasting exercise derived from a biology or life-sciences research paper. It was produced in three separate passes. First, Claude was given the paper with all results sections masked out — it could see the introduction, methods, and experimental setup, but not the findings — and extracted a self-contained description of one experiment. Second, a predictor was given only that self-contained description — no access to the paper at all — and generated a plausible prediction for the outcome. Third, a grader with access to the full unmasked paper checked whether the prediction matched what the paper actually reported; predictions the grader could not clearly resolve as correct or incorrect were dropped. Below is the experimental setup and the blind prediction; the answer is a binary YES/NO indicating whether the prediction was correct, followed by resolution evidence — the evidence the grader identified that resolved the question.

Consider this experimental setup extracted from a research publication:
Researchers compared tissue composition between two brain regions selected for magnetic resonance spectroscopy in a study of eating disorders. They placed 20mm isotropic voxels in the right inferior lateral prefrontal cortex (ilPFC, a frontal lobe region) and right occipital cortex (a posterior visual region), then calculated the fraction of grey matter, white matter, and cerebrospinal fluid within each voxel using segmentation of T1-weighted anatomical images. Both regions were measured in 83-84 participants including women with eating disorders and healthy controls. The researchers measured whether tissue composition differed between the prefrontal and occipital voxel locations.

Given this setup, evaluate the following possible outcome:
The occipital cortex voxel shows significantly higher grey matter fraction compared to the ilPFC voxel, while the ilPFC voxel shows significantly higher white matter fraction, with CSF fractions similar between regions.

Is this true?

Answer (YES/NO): NO